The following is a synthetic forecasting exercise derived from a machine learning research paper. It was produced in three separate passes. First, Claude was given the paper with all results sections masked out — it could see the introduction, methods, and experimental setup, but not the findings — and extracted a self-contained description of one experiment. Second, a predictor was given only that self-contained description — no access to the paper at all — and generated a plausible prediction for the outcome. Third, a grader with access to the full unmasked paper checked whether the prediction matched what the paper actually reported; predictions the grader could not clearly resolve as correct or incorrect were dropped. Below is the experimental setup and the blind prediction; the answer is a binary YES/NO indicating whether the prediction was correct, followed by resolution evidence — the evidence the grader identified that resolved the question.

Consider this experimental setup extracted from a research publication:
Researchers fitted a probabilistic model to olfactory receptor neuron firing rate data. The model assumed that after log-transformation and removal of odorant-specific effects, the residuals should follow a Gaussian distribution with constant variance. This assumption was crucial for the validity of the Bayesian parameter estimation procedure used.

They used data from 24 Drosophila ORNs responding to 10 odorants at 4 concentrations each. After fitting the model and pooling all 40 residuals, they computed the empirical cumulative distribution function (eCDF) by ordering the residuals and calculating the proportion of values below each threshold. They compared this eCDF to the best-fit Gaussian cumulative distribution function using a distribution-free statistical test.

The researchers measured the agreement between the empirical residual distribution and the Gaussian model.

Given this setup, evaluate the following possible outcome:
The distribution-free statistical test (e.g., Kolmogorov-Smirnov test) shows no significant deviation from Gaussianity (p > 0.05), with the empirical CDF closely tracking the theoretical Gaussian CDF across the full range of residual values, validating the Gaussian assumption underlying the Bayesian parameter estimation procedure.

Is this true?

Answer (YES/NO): NO